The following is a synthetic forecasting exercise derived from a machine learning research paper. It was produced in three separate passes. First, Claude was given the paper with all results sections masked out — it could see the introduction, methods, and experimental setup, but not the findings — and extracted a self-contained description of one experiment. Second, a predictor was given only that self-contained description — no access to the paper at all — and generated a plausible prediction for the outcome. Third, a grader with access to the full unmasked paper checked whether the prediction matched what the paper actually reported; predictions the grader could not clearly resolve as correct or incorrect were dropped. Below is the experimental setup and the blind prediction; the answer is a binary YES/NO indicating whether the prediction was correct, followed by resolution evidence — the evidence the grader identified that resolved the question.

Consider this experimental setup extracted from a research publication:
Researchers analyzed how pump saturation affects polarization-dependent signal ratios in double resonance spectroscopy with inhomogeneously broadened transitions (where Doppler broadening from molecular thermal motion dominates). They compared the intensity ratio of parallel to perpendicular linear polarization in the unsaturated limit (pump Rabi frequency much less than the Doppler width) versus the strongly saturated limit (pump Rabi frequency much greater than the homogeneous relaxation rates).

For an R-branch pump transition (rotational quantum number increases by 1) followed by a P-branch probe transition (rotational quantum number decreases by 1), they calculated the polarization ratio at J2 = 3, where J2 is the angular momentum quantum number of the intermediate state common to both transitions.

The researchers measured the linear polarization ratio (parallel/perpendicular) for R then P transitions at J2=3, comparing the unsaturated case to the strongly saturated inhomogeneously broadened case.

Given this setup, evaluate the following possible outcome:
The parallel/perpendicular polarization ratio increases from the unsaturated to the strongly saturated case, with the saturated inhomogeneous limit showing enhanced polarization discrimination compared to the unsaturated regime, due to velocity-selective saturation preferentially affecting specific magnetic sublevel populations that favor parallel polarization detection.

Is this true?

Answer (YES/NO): NO